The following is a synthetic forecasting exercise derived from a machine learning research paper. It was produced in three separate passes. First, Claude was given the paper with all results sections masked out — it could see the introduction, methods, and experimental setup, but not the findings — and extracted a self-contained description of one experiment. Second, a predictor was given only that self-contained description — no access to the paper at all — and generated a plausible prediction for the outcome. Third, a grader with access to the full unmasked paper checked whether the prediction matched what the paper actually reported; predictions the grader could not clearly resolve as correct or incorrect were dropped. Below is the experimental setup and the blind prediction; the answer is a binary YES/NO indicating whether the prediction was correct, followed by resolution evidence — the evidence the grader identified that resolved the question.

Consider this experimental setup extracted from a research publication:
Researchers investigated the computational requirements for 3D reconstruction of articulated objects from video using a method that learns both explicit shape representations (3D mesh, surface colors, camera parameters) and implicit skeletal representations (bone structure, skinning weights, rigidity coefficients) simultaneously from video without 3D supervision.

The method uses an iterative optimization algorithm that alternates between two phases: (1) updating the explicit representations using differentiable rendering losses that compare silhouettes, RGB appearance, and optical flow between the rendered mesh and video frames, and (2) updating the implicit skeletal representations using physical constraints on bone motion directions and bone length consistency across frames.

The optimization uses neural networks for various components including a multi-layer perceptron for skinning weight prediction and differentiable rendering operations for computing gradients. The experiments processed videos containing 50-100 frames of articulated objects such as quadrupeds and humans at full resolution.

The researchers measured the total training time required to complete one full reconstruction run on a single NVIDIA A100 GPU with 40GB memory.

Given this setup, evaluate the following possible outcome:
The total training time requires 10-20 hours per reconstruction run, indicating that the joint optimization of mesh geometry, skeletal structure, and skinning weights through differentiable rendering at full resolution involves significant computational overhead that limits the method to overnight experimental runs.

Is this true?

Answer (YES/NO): YES